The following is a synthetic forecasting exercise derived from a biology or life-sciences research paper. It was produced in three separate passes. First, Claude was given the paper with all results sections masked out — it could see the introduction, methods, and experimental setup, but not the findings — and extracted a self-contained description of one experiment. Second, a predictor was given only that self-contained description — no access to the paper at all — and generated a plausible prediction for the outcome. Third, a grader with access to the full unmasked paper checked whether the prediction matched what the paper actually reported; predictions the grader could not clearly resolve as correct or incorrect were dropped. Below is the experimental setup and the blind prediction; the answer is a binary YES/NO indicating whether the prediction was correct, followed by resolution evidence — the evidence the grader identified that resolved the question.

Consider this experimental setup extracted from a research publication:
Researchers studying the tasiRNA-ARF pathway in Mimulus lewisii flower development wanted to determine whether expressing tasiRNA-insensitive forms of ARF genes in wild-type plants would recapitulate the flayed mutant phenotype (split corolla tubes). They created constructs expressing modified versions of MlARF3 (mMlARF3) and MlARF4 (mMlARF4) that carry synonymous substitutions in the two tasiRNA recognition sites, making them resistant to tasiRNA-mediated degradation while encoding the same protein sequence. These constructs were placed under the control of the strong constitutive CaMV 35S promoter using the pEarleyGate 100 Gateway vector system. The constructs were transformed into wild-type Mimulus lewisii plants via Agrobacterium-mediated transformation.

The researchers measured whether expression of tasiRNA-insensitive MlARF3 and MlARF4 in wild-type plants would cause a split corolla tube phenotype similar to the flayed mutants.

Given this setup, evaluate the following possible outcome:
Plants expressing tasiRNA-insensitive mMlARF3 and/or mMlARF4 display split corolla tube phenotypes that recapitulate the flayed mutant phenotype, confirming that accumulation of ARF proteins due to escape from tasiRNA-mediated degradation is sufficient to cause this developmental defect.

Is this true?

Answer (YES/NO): YES